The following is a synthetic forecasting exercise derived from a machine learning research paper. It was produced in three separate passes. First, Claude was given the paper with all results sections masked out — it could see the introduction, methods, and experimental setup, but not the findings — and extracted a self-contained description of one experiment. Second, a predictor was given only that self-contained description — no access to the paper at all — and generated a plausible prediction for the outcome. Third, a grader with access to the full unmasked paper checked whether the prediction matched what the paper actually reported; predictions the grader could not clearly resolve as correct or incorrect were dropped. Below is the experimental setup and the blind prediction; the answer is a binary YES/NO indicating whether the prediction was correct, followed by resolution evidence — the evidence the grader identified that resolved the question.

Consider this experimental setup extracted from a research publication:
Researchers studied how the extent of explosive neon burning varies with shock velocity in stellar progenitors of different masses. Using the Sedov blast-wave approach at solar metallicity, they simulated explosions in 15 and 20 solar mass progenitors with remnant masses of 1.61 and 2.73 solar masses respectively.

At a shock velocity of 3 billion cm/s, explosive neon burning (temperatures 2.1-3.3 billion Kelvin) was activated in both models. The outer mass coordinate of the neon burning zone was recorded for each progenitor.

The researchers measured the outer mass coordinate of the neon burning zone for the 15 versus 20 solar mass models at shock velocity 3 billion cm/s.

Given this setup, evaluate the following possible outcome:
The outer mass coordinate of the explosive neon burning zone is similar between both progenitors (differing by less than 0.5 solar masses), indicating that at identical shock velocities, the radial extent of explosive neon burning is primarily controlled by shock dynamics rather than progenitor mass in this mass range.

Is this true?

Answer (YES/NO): NO